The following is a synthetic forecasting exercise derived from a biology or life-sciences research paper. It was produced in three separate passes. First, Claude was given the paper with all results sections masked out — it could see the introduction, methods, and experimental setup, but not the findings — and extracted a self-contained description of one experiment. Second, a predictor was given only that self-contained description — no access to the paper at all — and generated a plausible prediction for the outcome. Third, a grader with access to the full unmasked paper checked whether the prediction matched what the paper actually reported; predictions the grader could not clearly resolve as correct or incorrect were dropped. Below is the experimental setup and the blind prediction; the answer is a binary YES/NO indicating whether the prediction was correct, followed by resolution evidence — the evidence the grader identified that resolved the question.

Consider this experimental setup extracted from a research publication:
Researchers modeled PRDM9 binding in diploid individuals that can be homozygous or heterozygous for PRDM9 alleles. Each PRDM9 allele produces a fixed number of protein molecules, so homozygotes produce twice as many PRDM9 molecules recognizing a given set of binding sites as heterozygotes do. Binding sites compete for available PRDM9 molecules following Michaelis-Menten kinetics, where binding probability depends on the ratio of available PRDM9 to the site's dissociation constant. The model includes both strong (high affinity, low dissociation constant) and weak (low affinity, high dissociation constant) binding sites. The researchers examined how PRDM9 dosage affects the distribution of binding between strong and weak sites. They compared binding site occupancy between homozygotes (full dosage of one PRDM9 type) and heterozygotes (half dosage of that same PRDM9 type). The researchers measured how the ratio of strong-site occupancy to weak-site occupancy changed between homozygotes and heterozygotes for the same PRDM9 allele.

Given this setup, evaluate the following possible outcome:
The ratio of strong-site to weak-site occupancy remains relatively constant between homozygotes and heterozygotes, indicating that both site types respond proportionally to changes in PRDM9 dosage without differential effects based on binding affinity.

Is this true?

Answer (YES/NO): NO